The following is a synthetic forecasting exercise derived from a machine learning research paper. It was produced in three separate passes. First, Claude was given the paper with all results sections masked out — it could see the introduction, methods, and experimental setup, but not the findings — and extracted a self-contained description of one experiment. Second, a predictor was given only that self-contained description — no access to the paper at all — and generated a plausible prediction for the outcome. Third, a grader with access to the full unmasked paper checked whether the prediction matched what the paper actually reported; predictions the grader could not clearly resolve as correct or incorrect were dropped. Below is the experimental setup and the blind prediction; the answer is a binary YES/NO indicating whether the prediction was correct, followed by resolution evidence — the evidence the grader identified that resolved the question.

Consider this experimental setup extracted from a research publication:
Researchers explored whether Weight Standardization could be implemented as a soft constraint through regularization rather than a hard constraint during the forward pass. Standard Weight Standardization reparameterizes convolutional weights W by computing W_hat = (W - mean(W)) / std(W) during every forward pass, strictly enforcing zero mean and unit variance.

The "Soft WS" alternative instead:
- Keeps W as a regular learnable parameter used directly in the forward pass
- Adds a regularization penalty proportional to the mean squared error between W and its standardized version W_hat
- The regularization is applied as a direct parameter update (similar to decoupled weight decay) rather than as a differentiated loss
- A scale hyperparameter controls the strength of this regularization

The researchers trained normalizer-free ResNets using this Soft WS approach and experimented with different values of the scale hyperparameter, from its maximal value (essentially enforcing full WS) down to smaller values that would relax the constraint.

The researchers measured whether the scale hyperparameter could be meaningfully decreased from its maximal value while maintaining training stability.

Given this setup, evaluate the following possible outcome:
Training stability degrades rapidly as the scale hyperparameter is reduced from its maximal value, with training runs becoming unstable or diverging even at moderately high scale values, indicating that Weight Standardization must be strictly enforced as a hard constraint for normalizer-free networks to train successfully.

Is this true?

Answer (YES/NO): YES